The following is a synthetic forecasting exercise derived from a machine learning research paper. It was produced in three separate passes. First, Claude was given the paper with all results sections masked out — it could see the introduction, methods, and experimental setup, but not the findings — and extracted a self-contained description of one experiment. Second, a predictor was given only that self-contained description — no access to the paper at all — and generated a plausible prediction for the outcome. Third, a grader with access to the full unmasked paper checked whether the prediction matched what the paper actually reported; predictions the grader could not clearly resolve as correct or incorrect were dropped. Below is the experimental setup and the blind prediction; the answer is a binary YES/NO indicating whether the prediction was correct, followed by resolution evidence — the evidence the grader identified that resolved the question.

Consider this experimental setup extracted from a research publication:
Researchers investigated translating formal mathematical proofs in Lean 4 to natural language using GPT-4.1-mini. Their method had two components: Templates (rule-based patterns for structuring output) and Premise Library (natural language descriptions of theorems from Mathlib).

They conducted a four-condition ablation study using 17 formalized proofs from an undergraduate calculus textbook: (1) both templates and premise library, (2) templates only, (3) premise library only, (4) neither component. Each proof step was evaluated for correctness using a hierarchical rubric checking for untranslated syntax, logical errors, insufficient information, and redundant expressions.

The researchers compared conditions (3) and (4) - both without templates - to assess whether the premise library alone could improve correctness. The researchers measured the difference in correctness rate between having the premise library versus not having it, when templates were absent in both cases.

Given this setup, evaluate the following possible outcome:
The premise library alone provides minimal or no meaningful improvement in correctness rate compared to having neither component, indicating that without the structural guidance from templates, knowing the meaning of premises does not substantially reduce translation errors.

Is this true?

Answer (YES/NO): YES